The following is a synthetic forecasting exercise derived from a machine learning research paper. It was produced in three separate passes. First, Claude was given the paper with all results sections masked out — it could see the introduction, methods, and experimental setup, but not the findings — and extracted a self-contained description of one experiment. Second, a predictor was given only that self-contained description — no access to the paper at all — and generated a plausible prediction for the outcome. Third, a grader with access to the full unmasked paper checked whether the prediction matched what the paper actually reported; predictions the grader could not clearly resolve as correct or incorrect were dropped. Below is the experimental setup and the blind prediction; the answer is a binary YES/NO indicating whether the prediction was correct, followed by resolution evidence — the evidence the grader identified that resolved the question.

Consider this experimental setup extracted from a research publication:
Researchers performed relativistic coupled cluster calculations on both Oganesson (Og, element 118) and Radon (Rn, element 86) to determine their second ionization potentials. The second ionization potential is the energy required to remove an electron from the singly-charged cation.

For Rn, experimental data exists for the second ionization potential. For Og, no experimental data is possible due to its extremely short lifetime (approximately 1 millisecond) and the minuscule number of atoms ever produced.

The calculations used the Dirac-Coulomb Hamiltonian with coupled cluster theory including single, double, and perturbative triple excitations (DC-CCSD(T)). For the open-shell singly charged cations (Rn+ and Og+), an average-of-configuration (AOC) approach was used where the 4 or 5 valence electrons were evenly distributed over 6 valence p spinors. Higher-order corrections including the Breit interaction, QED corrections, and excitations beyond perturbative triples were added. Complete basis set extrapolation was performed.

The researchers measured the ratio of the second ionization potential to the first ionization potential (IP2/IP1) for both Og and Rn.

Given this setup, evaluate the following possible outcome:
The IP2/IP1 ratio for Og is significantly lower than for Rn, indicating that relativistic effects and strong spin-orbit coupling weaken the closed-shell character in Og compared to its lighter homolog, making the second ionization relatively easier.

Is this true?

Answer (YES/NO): NO